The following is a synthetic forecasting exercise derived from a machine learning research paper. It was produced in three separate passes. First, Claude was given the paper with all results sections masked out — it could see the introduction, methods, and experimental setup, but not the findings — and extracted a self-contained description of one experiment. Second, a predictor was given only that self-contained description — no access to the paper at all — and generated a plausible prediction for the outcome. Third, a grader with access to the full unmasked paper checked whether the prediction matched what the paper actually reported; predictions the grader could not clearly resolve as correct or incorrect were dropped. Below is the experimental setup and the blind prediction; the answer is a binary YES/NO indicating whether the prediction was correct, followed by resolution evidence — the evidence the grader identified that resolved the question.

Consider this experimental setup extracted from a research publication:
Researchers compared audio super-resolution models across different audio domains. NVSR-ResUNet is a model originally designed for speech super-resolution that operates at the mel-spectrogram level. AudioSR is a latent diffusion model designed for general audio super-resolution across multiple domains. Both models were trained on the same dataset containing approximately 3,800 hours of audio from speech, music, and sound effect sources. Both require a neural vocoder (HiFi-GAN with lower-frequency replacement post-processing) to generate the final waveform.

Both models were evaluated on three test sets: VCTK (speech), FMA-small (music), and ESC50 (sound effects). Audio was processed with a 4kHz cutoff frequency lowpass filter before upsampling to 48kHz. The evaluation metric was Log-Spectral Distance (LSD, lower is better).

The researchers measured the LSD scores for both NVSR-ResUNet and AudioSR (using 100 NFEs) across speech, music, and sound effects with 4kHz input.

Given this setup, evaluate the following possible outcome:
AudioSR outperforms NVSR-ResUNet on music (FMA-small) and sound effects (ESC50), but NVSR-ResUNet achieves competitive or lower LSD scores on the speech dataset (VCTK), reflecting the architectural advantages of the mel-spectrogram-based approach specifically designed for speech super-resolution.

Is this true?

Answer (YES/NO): YES